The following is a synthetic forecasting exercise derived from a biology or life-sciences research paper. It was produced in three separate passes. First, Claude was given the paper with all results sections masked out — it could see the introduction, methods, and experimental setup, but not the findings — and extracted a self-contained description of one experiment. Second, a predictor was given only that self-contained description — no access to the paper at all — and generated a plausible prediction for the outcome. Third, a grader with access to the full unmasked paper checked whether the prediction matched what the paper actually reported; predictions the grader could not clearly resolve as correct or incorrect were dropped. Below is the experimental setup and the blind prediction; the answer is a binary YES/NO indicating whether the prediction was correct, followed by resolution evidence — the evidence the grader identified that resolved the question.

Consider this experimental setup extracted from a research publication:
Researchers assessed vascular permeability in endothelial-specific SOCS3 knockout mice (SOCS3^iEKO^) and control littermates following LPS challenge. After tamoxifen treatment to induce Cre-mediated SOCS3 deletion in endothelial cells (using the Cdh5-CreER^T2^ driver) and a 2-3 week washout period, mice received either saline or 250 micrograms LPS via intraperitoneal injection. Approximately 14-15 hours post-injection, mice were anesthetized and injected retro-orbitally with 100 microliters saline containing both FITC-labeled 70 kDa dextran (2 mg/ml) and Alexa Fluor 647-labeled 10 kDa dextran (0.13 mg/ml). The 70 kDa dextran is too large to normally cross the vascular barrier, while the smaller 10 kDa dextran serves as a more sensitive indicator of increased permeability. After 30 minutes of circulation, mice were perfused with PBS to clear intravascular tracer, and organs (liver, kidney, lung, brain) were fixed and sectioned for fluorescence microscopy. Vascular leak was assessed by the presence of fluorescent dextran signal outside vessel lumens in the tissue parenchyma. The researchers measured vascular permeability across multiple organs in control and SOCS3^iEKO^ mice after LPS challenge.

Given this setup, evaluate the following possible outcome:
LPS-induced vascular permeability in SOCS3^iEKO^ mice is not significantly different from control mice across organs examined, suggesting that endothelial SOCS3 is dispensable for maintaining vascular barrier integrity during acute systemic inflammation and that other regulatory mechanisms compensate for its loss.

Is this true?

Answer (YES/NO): NO